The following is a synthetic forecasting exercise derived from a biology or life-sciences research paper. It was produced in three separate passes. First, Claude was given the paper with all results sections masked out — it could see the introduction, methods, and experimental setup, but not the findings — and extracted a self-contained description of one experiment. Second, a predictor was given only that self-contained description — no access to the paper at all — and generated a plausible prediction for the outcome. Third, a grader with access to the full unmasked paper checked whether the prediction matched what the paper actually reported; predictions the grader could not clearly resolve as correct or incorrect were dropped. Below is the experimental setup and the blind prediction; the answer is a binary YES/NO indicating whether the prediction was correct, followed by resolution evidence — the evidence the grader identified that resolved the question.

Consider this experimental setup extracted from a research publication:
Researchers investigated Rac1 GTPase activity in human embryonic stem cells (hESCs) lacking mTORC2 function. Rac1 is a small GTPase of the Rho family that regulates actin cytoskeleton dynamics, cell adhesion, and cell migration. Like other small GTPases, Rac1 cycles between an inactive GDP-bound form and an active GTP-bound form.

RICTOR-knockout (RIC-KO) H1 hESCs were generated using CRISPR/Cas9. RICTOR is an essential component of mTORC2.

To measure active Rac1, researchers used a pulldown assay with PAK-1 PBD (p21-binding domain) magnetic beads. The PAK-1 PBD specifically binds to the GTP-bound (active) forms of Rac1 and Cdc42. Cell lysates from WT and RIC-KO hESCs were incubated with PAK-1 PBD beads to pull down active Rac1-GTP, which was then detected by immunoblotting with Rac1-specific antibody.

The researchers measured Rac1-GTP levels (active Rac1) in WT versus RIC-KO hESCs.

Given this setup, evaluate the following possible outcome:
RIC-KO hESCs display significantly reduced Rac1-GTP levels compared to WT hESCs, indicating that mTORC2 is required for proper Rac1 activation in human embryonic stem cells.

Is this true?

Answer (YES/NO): YES